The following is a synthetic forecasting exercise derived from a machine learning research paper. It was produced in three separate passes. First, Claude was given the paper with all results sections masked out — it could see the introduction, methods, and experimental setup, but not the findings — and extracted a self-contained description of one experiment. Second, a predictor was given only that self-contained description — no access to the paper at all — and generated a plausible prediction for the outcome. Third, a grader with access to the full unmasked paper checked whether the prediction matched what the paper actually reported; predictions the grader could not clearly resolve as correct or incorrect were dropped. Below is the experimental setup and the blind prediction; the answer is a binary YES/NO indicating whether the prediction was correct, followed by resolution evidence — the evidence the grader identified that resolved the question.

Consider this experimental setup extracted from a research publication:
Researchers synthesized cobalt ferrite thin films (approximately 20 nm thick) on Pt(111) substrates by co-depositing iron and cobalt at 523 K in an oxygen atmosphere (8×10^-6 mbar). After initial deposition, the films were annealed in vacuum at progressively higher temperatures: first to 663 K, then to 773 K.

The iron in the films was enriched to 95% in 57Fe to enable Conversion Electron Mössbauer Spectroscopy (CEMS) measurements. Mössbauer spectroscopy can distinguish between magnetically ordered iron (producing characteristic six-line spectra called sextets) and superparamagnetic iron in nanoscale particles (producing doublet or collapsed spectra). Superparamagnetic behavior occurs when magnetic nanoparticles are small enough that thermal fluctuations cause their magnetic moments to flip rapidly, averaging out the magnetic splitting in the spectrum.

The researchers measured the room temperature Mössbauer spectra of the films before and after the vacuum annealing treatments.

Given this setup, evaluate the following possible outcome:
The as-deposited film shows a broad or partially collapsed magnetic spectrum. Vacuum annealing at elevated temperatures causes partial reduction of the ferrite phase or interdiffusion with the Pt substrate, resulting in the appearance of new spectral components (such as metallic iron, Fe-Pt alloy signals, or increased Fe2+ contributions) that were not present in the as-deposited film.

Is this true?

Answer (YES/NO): NO